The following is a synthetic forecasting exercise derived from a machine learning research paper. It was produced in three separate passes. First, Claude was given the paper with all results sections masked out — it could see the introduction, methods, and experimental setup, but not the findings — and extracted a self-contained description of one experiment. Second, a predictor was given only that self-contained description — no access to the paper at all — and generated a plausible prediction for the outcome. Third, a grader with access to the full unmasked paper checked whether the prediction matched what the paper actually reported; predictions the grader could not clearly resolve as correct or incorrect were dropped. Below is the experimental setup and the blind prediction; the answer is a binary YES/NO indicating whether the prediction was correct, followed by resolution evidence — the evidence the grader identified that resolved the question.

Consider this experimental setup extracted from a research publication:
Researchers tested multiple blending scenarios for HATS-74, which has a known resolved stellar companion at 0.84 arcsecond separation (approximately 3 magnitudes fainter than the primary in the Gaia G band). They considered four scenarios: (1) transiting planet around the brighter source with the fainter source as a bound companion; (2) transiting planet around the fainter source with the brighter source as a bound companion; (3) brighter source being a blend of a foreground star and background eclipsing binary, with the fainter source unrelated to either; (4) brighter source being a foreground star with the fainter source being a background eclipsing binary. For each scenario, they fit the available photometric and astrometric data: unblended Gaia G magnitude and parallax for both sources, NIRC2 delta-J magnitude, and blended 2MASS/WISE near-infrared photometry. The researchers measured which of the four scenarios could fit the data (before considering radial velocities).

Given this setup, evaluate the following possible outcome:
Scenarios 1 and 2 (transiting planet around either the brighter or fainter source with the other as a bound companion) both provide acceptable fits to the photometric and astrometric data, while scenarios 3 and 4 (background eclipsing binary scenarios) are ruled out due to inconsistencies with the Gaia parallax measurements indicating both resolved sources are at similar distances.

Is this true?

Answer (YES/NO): NO